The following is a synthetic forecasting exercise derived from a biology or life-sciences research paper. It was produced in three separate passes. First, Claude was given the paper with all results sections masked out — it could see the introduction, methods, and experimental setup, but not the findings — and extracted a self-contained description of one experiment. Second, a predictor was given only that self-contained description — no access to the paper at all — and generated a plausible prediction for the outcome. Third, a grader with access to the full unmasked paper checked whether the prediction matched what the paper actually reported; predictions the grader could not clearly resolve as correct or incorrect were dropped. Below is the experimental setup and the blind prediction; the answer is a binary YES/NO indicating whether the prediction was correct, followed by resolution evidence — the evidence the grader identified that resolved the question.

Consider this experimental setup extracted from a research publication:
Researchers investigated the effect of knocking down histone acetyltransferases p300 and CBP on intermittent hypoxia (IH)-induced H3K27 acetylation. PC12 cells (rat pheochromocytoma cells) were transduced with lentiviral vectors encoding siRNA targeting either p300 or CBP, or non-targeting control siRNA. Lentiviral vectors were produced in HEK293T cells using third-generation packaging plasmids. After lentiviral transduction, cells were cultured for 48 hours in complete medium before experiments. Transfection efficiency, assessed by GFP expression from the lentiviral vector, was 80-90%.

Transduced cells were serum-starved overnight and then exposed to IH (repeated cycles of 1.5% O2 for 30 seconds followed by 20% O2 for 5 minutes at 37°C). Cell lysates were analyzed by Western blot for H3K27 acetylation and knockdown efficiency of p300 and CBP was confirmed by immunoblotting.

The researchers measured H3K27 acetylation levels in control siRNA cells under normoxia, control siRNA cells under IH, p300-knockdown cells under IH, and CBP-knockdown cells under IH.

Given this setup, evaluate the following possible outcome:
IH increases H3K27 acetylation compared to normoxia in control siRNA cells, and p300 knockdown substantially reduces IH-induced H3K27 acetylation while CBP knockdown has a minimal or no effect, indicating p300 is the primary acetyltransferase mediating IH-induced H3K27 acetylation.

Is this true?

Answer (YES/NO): YES